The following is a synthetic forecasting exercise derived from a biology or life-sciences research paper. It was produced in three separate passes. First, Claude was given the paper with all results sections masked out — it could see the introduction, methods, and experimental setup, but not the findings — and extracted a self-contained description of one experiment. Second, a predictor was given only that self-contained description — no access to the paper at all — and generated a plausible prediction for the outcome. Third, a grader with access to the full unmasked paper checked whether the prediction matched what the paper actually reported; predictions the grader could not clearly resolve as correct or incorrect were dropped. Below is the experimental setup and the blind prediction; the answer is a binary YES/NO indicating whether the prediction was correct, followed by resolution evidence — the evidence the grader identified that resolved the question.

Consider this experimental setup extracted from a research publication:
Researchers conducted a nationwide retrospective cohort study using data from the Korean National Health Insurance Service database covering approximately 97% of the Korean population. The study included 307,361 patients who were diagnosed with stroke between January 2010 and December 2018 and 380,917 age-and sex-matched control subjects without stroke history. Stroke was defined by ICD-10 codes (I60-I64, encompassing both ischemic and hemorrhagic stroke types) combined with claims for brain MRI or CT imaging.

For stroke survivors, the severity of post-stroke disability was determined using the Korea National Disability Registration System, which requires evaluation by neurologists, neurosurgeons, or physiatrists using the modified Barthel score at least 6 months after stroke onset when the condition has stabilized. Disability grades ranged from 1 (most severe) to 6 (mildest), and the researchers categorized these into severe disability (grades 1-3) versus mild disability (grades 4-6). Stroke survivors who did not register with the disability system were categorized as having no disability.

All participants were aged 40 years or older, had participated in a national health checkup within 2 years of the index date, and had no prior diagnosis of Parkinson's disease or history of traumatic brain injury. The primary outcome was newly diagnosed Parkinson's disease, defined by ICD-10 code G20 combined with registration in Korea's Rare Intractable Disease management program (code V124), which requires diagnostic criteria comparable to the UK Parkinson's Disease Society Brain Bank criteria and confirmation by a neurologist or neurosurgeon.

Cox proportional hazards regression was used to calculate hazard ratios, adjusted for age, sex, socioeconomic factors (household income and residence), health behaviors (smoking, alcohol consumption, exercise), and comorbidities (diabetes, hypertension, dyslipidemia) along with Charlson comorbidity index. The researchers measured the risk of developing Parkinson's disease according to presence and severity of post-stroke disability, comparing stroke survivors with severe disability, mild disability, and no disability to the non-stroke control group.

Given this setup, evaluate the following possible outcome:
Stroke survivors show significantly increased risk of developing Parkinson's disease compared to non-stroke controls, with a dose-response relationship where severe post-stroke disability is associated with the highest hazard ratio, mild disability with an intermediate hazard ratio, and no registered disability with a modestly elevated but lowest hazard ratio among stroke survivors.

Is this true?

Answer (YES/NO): NO